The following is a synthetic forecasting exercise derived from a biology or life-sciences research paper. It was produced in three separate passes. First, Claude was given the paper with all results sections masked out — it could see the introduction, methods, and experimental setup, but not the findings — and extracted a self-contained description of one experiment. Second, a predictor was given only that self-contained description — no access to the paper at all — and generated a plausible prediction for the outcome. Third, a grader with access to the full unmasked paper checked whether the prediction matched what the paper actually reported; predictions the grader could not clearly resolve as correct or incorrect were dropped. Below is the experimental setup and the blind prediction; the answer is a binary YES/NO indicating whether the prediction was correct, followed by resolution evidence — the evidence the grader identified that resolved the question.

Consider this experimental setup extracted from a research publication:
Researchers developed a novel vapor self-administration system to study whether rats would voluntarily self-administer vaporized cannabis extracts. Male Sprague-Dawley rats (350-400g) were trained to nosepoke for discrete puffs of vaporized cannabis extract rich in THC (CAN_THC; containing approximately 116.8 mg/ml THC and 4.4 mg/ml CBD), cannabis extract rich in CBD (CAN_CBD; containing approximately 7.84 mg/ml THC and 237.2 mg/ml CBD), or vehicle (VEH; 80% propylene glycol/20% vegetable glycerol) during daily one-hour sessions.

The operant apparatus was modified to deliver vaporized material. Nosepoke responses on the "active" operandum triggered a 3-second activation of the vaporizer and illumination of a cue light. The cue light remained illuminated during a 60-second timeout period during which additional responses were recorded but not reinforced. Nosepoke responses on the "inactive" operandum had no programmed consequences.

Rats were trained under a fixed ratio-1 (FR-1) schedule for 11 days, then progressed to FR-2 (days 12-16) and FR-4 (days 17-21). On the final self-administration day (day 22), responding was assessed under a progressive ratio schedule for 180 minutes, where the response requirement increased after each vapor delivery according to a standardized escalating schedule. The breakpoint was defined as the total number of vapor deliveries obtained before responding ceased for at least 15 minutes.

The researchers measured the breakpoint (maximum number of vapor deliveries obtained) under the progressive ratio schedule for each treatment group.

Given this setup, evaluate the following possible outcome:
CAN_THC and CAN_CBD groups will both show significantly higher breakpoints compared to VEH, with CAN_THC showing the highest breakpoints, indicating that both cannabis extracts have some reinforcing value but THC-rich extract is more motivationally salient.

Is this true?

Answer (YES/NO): NO